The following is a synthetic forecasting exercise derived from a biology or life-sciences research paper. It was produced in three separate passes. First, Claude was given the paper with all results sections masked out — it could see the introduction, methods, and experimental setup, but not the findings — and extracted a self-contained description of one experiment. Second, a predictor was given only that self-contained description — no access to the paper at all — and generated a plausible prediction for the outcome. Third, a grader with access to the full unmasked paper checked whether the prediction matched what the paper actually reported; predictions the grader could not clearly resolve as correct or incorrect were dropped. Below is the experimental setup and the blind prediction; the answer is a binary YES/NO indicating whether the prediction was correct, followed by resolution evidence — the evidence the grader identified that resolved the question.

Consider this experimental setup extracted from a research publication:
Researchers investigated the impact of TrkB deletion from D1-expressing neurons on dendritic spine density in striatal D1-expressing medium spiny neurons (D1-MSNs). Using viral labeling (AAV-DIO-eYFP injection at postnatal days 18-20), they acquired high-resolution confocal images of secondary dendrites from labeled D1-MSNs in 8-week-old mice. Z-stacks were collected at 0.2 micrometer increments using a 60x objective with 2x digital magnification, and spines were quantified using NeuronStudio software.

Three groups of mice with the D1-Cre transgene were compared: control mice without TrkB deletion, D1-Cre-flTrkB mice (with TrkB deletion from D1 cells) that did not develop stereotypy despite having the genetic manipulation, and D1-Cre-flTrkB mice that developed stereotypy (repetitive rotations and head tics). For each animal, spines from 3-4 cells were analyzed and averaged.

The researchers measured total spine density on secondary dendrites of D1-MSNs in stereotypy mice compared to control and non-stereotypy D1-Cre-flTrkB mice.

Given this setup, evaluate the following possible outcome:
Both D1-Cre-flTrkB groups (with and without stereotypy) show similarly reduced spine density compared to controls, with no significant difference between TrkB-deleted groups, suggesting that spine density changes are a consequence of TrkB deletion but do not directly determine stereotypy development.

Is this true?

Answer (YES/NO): NO